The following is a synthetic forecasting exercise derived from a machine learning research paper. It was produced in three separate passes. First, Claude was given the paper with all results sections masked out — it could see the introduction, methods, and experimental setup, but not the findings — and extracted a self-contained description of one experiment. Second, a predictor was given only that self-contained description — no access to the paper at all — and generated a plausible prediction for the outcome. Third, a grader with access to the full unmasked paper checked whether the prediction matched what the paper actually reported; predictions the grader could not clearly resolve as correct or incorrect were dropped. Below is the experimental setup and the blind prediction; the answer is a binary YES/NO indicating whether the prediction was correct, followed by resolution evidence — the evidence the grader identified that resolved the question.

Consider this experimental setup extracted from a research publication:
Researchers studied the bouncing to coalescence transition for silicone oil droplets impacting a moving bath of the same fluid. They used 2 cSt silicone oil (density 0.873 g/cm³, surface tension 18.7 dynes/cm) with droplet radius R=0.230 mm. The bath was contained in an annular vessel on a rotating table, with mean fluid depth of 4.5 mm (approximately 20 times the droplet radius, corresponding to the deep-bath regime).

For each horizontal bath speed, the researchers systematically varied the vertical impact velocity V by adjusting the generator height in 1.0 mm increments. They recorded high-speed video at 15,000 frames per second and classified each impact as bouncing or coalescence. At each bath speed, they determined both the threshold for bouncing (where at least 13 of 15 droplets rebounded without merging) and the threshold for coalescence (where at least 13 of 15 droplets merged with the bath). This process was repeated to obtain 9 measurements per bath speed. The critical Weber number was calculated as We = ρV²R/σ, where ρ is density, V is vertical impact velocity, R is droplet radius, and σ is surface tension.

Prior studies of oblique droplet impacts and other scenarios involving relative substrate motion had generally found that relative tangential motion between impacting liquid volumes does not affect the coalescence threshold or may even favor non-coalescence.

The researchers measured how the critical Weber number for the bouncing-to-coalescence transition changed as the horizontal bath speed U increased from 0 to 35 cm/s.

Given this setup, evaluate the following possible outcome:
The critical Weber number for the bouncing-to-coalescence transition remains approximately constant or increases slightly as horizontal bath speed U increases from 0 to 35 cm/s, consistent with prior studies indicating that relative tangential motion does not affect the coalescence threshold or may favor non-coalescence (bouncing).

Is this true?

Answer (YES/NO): NO